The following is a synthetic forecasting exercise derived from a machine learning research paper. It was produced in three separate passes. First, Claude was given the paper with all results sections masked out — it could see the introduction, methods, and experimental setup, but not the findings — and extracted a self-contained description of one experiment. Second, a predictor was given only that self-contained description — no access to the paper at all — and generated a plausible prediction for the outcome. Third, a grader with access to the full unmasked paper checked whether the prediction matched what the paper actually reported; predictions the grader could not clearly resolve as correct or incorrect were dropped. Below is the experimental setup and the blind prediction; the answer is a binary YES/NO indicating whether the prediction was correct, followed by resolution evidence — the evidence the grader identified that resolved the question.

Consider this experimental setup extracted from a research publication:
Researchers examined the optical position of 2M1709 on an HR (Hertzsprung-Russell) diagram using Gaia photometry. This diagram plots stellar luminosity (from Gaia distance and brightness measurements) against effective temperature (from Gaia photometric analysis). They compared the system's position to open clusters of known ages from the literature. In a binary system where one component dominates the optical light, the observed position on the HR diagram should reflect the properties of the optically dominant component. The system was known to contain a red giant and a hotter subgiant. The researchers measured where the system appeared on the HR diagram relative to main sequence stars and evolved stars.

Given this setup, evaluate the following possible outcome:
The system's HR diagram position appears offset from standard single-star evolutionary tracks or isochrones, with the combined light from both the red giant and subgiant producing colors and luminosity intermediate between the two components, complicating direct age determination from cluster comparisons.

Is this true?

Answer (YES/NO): NO